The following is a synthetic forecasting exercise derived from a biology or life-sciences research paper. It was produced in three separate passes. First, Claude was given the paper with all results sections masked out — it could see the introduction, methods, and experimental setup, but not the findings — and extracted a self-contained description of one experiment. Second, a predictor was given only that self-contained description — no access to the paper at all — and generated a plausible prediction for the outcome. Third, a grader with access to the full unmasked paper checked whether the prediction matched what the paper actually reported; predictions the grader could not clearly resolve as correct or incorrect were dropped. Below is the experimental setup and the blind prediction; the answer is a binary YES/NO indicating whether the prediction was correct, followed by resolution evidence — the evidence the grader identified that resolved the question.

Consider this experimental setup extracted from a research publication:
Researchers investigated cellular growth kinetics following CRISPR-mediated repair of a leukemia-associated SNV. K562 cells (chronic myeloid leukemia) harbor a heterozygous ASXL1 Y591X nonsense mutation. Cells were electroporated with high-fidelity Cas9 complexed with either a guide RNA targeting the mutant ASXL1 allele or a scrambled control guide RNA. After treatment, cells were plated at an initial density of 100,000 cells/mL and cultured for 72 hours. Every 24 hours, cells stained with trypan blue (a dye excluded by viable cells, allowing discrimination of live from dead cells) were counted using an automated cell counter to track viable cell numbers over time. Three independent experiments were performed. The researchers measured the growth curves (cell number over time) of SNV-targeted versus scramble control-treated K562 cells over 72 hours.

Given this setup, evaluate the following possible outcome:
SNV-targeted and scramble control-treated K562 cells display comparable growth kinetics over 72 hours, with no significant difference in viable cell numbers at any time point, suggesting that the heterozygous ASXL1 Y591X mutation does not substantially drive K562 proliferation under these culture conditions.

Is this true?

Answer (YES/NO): NO